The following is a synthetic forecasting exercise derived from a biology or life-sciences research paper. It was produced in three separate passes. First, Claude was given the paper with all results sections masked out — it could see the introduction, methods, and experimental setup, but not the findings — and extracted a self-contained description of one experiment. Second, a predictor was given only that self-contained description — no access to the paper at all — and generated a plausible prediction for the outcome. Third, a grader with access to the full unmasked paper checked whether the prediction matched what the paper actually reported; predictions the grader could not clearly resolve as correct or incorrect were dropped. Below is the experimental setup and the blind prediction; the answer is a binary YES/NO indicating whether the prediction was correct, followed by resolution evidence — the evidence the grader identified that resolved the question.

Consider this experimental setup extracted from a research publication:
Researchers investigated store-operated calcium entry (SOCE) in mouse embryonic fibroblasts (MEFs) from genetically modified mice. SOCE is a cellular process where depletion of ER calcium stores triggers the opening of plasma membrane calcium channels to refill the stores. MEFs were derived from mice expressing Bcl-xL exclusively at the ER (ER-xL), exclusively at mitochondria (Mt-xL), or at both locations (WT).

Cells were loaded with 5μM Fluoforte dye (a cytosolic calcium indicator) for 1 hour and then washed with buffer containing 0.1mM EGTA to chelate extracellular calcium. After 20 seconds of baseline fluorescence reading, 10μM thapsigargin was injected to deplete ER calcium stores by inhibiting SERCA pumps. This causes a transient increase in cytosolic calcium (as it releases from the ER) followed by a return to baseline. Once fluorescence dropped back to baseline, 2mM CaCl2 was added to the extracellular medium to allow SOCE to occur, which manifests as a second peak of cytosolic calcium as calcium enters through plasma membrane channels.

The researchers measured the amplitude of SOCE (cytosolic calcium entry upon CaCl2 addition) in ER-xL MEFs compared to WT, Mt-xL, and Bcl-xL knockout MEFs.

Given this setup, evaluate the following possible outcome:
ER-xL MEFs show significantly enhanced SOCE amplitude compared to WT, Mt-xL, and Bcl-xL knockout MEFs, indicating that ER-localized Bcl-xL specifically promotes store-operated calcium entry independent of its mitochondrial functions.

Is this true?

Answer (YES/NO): NO